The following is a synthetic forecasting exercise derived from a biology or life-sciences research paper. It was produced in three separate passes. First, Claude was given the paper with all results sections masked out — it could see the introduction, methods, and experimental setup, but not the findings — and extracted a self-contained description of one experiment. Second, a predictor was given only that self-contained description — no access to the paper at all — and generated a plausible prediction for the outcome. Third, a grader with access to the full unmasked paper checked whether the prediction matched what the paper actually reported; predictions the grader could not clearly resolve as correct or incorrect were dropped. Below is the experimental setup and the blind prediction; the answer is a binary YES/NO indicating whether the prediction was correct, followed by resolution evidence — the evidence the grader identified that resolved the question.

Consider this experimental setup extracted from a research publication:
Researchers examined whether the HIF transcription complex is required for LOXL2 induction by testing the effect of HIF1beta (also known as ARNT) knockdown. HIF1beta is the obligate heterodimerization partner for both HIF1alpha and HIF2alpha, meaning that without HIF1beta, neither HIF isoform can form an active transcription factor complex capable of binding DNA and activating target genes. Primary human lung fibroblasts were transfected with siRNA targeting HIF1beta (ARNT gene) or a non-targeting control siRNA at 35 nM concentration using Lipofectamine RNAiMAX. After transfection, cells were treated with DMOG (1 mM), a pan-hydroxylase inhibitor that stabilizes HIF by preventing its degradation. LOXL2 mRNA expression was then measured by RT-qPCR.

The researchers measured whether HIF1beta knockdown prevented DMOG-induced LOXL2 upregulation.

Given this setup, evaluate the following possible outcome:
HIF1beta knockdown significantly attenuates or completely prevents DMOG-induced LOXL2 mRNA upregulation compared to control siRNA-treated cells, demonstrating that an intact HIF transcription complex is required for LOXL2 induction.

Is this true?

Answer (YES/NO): YES